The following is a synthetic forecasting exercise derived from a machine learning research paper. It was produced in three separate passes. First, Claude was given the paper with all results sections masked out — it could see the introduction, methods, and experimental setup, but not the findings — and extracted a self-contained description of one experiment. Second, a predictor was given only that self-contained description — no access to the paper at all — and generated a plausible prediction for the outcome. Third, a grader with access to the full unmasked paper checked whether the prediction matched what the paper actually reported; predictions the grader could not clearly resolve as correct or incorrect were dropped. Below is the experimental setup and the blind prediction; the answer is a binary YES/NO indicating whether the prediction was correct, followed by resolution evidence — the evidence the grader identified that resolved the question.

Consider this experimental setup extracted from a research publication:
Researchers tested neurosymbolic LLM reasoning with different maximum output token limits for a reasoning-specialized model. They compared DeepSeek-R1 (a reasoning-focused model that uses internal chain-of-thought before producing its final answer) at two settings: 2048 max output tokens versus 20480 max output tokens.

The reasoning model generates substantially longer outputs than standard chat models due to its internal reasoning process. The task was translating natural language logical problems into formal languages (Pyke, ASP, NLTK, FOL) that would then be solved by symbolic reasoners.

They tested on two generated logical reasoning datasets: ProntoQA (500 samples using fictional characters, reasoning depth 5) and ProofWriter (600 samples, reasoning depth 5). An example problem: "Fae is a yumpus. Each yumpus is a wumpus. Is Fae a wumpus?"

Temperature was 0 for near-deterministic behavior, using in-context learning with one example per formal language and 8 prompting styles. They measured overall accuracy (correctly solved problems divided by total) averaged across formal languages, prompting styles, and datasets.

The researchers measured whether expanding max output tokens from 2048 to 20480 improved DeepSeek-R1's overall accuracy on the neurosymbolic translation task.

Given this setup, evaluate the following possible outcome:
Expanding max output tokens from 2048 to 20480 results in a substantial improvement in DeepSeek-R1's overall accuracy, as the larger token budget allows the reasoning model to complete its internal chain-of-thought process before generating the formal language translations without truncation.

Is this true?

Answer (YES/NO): YES